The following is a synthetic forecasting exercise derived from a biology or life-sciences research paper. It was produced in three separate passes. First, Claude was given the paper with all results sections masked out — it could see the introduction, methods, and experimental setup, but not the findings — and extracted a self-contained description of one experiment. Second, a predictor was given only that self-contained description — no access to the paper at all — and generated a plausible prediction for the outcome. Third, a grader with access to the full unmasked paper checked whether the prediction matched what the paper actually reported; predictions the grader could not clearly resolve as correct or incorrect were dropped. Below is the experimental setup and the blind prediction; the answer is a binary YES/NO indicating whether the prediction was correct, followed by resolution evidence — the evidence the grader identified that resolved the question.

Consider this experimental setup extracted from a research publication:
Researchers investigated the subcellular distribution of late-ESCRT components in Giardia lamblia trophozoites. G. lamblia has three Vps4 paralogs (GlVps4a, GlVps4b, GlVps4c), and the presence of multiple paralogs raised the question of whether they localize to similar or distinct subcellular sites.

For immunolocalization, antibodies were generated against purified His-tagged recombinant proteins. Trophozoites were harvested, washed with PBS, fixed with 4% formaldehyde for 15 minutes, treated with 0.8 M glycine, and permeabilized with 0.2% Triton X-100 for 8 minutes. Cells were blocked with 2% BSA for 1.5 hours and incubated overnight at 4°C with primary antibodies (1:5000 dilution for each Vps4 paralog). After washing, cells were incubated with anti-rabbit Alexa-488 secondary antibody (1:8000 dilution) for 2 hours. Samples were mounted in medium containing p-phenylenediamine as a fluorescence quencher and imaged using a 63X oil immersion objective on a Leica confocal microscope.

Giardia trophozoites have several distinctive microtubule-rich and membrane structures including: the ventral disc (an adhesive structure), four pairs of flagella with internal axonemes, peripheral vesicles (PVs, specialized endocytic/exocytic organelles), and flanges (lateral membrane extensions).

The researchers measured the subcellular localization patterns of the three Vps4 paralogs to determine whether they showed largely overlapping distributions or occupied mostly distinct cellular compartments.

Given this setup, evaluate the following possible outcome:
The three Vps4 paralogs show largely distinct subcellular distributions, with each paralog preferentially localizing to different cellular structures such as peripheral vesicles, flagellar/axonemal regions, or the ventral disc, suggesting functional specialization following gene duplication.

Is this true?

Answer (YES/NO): YES